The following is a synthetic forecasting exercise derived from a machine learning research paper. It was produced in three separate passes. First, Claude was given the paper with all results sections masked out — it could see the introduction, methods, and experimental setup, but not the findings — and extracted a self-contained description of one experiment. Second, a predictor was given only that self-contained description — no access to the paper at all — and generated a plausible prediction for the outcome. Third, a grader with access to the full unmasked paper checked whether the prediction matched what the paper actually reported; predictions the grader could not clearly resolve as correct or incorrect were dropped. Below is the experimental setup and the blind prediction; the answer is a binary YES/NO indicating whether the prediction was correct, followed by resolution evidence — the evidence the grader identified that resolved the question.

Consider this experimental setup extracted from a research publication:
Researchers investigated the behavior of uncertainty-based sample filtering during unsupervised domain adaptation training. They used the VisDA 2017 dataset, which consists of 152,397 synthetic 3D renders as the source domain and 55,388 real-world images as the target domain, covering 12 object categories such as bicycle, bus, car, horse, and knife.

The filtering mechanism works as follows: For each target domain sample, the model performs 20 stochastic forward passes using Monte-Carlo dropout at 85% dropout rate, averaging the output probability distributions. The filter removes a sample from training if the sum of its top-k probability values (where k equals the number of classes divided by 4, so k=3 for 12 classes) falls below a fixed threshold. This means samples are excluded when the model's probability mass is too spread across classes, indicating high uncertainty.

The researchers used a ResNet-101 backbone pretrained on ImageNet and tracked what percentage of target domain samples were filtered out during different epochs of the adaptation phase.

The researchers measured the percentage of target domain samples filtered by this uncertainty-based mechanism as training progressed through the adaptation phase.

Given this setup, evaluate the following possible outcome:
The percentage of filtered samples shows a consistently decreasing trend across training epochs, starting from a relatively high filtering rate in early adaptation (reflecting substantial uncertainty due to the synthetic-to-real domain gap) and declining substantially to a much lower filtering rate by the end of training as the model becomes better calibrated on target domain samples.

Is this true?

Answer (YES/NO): YES